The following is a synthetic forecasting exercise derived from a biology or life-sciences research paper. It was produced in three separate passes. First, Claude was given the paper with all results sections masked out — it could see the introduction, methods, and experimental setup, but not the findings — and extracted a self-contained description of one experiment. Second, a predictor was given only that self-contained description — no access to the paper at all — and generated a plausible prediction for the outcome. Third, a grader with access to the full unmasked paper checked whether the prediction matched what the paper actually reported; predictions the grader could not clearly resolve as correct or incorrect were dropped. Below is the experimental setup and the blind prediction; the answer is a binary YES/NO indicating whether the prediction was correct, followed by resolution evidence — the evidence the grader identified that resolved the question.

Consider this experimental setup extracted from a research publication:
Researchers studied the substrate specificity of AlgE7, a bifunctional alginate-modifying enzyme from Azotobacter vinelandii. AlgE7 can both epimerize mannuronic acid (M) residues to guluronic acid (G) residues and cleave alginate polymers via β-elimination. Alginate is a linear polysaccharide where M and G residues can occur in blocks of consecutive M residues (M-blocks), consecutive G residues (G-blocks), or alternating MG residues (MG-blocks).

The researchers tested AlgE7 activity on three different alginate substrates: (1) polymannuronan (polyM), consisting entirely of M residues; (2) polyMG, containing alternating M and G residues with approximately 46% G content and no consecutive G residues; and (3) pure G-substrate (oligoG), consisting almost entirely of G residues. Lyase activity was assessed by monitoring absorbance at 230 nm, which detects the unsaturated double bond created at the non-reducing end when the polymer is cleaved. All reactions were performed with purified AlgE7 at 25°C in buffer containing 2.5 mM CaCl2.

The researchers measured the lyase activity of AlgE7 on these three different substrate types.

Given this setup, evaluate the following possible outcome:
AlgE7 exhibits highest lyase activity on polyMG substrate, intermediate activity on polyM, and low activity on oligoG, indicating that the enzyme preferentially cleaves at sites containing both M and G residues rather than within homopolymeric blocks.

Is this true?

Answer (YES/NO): NO